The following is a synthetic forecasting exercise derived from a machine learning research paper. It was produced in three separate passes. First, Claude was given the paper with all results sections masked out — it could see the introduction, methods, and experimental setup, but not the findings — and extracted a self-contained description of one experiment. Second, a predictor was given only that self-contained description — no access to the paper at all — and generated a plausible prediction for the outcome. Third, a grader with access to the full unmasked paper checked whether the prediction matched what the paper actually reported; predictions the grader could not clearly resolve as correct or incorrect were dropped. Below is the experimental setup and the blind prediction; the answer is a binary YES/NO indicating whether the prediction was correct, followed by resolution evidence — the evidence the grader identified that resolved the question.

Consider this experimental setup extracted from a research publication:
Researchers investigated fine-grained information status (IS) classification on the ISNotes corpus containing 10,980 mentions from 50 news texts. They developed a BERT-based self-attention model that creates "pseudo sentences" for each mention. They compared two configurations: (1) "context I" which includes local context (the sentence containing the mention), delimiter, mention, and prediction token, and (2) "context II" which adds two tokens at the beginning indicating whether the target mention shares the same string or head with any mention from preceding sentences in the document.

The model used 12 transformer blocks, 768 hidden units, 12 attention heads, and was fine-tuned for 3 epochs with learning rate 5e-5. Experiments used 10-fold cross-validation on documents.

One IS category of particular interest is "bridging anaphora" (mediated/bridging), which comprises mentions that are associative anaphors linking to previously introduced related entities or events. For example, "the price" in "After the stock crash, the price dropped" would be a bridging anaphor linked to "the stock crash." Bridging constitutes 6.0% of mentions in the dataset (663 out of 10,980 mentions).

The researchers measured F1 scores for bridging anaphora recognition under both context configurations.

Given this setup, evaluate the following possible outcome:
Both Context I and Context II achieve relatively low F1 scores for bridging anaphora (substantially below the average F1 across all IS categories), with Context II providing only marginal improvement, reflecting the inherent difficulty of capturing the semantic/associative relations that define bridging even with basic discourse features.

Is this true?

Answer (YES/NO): NO